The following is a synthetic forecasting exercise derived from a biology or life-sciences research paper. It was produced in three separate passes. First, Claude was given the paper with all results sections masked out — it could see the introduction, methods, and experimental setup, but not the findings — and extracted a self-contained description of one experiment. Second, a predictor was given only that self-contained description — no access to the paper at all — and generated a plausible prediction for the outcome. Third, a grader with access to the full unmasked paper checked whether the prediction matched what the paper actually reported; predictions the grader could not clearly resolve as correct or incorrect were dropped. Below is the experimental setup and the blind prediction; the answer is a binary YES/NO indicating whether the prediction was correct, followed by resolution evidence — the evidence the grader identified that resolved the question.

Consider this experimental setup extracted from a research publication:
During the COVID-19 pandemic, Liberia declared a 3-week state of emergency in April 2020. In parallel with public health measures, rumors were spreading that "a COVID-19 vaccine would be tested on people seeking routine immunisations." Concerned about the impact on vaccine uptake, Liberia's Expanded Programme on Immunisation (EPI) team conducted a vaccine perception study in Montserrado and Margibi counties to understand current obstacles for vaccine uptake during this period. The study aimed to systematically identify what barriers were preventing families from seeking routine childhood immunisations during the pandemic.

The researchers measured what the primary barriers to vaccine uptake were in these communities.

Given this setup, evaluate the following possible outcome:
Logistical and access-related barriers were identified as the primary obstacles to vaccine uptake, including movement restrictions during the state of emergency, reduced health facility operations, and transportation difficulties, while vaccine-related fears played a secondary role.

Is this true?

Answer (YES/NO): NO